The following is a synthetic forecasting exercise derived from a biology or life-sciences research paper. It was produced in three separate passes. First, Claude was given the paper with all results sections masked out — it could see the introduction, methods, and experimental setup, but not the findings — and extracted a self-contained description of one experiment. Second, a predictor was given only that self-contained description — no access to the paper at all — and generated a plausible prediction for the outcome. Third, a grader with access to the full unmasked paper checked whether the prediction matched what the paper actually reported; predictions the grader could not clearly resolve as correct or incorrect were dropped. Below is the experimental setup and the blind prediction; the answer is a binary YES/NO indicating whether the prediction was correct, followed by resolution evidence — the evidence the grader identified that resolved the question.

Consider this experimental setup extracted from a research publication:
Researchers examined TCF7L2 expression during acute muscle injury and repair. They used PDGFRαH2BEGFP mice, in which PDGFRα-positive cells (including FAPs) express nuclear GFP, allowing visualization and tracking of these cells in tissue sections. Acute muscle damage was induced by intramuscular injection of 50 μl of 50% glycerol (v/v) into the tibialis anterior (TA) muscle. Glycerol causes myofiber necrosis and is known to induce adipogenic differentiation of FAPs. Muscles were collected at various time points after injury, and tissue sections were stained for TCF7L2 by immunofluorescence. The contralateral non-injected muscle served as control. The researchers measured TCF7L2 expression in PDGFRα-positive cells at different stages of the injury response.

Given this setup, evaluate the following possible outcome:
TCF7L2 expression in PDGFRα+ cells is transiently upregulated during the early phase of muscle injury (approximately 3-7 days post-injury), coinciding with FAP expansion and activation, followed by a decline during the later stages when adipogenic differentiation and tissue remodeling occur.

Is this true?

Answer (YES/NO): YES